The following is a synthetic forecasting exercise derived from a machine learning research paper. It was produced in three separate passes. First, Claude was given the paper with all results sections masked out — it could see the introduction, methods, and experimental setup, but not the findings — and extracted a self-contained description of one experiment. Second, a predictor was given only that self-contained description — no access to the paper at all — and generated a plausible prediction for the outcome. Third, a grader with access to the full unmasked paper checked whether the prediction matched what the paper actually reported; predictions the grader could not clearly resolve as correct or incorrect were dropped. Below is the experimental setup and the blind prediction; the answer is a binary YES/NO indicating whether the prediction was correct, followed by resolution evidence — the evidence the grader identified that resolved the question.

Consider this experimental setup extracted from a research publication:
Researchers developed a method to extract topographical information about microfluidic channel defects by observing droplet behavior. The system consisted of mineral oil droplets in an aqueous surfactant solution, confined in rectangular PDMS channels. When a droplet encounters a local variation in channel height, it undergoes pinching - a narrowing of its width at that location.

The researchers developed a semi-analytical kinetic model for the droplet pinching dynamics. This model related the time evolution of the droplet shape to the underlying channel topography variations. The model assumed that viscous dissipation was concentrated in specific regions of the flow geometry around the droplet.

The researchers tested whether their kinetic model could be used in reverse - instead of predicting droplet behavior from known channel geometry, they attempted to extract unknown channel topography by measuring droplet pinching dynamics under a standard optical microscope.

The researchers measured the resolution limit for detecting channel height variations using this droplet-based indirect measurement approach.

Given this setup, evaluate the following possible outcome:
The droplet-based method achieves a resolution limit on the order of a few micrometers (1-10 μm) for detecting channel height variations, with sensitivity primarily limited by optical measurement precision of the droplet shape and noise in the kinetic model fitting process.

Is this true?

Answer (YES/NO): NO